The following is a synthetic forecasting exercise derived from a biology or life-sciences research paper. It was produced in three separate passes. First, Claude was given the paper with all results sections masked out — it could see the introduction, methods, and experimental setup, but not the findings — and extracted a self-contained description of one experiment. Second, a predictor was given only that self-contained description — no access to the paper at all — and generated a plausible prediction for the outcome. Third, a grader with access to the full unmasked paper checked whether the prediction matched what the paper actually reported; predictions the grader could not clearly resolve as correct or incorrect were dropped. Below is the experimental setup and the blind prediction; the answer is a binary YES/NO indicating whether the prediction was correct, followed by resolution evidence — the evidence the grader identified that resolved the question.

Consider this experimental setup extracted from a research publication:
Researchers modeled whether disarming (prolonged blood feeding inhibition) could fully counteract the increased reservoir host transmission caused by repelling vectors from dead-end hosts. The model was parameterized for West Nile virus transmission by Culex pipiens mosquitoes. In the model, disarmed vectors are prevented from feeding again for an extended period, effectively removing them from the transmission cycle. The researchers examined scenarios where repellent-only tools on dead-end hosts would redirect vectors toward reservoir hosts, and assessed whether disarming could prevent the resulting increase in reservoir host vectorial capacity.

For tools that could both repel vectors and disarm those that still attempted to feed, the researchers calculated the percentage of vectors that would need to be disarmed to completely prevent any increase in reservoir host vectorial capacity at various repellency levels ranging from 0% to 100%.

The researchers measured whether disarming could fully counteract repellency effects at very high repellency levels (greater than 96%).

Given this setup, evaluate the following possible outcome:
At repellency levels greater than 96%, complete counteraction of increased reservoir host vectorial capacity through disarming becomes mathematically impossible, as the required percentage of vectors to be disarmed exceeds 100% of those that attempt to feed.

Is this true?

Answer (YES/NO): YES